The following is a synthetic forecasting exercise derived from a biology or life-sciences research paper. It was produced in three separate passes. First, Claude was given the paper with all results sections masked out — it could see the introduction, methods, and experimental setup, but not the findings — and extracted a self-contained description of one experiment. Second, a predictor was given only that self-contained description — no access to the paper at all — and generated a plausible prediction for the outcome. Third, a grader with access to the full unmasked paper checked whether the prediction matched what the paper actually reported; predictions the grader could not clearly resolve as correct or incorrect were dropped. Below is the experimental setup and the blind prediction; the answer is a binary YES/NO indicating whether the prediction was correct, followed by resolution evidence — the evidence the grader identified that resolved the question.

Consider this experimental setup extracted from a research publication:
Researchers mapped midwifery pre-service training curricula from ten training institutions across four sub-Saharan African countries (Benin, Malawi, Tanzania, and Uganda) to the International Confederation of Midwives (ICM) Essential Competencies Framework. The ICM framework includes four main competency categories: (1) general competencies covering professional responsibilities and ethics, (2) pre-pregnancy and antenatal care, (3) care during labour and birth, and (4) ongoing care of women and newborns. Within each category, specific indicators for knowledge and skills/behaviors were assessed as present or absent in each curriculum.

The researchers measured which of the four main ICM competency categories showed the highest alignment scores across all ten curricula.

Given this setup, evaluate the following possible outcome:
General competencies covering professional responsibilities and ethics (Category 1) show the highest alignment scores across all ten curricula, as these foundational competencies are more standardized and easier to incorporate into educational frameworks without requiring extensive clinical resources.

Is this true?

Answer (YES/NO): NO